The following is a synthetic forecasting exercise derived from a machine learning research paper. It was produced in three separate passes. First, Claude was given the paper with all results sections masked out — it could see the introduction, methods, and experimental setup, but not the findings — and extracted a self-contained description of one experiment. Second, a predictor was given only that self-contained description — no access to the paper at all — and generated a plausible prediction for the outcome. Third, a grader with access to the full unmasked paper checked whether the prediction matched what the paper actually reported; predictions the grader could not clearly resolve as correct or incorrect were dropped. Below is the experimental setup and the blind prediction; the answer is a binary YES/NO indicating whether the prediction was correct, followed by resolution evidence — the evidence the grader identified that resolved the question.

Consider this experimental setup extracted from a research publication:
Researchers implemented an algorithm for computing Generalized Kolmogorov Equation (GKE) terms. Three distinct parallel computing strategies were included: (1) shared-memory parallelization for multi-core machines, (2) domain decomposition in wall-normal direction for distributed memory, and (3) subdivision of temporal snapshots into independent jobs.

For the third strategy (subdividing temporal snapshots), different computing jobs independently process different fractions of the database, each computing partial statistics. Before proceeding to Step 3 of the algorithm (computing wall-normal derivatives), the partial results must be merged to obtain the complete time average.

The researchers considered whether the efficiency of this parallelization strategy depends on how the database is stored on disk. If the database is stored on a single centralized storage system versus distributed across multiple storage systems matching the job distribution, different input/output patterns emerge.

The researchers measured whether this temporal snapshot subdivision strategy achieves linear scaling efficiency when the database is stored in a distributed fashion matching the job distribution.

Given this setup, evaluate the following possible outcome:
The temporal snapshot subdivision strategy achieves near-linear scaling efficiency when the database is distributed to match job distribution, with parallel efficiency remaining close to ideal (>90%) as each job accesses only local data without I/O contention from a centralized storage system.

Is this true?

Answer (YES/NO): YES